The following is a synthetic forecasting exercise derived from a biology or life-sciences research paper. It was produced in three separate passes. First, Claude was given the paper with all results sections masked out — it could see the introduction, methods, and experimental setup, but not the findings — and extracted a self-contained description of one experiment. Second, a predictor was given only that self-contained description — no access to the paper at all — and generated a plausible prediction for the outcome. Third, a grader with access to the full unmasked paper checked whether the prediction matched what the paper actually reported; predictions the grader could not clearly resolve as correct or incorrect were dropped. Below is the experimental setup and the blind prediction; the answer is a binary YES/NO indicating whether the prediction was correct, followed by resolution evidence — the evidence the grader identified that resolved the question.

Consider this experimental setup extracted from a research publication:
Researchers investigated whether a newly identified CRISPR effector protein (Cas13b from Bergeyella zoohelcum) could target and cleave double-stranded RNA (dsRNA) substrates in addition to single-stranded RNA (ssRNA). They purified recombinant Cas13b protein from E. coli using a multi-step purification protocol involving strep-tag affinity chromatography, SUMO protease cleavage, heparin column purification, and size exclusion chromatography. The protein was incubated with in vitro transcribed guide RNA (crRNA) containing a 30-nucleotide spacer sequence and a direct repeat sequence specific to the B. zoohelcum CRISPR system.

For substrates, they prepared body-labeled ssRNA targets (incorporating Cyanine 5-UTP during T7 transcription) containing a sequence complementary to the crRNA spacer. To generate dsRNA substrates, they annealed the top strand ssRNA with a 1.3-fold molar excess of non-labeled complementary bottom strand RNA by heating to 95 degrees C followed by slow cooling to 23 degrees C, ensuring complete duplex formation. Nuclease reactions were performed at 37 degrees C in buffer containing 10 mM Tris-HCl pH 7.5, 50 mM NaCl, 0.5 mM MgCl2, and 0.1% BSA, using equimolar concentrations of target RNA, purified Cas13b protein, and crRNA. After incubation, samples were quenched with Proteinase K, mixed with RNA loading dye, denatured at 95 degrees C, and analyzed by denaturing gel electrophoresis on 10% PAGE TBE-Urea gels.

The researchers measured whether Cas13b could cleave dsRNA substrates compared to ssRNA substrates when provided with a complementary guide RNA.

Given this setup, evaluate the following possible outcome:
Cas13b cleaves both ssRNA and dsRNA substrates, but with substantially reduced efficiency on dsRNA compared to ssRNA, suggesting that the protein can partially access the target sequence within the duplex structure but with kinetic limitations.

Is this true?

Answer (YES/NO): NO